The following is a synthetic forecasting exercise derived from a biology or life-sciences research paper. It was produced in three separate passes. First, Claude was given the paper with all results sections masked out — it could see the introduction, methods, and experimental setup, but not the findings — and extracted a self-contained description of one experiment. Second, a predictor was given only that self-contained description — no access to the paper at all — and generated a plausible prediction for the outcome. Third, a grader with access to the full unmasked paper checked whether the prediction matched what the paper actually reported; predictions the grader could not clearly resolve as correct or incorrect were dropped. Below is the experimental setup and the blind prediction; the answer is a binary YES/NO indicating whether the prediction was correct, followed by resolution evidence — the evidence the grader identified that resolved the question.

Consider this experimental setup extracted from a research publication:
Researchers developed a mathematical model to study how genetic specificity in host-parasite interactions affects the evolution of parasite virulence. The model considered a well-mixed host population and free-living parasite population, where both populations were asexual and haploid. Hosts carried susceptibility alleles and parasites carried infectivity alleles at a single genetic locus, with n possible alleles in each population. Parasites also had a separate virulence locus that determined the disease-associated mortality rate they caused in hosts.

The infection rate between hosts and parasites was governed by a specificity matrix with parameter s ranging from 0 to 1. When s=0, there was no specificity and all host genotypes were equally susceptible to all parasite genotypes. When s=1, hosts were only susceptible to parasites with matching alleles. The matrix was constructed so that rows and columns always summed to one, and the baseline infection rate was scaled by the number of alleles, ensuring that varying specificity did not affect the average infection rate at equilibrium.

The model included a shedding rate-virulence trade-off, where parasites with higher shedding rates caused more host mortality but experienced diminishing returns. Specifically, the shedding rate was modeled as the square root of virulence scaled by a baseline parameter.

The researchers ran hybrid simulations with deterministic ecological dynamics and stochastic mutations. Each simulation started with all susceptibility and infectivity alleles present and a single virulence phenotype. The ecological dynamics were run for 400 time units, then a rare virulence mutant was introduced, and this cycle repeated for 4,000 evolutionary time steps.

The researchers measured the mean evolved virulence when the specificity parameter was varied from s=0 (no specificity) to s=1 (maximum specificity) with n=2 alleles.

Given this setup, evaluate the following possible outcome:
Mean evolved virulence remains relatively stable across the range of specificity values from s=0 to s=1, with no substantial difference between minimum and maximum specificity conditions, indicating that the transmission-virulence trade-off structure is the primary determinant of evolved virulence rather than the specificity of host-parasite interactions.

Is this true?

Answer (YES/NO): NO